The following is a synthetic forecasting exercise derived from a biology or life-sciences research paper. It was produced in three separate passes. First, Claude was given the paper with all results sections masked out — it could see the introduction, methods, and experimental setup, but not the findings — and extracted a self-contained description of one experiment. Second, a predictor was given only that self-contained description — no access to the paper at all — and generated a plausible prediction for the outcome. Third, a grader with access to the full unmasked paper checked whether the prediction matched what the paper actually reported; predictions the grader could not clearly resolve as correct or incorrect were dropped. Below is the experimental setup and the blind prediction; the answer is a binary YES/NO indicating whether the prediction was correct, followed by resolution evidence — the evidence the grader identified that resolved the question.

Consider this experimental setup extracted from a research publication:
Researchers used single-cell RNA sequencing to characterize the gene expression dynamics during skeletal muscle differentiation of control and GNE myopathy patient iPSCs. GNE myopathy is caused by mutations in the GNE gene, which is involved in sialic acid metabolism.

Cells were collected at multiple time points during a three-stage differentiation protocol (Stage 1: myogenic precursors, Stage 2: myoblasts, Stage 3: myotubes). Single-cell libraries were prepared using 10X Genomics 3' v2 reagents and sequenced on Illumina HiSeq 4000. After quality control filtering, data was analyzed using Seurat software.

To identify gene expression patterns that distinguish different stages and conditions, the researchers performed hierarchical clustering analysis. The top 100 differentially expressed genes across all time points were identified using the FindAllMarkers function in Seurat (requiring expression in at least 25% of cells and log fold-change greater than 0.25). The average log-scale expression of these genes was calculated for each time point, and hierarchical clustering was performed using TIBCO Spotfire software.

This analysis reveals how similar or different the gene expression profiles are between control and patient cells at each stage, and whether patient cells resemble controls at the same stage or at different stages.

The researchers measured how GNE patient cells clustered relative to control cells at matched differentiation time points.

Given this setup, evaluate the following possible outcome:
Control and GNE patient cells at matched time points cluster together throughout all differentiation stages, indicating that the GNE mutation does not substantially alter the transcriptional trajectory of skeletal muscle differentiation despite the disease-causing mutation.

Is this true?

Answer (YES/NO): NO